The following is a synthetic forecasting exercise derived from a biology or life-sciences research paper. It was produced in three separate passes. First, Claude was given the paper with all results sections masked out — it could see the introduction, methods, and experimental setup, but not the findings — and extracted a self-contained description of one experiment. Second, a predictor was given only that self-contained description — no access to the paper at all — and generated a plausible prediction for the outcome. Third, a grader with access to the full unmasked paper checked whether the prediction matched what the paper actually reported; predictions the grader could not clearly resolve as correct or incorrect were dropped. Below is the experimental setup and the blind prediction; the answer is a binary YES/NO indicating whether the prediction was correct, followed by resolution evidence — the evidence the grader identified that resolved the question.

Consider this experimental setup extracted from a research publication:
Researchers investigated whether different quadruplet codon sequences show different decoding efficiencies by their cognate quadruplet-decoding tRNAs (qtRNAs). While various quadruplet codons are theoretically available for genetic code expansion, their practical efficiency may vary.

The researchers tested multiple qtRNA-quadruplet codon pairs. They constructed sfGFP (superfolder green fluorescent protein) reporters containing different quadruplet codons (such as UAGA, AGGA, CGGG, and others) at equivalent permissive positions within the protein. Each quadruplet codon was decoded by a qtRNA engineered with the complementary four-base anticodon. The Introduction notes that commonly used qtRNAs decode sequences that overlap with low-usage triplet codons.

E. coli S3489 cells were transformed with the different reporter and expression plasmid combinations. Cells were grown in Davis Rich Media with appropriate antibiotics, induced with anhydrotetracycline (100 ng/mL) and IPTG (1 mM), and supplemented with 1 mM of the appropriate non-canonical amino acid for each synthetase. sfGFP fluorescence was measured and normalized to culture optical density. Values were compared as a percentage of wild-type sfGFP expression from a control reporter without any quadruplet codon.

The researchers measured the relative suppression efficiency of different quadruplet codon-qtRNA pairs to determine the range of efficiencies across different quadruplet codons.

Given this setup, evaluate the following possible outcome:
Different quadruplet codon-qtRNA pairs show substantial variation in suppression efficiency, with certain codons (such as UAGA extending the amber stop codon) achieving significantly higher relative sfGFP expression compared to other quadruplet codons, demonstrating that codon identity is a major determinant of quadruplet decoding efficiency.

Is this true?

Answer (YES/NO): YES